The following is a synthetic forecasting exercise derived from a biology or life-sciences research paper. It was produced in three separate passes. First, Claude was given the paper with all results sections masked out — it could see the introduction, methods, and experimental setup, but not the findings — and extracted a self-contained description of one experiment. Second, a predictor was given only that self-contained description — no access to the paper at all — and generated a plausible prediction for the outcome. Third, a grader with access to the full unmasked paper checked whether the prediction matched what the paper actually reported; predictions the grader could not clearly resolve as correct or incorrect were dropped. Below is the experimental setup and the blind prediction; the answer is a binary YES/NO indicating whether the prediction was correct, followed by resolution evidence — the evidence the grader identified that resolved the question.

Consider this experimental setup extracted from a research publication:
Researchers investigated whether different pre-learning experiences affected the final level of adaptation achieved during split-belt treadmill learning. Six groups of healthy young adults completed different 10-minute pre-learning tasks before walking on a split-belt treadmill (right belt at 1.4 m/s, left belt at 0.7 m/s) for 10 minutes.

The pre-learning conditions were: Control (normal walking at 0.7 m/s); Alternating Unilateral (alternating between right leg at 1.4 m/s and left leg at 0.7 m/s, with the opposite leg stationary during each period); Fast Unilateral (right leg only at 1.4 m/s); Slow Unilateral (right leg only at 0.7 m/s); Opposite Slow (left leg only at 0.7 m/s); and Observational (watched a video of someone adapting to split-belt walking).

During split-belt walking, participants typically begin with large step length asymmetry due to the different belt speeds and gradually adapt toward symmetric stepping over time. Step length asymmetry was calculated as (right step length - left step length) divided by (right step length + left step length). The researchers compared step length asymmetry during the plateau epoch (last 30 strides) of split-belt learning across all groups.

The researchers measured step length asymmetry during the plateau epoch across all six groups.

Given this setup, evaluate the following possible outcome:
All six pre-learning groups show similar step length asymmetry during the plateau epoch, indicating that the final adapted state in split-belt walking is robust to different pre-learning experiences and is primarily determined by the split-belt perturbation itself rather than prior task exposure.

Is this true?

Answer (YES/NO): YES